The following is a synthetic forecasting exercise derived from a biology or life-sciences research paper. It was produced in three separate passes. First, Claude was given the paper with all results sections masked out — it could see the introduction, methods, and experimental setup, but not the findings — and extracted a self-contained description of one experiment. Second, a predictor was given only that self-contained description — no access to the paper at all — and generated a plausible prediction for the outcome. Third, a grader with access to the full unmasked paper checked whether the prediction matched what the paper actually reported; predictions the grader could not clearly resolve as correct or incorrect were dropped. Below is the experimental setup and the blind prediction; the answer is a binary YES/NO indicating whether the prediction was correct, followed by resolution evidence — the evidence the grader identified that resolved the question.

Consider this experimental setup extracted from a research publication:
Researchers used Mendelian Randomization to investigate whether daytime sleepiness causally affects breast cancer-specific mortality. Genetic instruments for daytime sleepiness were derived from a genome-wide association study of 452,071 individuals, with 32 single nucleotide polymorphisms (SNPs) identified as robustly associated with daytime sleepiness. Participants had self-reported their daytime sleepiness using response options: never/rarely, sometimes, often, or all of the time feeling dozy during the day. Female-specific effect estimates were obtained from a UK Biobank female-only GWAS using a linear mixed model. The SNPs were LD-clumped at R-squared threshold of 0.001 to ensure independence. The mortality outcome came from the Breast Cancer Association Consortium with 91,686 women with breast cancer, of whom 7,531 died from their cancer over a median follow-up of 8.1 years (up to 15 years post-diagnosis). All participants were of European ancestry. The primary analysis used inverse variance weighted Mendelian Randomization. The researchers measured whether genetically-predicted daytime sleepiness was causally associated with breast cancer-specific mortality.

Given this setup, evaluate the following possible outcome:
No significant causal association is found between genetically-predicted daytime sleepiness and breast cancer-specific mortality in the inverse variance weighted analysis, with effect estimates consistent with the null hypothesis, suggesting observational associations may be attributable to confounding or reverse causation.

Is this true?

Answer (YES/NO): NO